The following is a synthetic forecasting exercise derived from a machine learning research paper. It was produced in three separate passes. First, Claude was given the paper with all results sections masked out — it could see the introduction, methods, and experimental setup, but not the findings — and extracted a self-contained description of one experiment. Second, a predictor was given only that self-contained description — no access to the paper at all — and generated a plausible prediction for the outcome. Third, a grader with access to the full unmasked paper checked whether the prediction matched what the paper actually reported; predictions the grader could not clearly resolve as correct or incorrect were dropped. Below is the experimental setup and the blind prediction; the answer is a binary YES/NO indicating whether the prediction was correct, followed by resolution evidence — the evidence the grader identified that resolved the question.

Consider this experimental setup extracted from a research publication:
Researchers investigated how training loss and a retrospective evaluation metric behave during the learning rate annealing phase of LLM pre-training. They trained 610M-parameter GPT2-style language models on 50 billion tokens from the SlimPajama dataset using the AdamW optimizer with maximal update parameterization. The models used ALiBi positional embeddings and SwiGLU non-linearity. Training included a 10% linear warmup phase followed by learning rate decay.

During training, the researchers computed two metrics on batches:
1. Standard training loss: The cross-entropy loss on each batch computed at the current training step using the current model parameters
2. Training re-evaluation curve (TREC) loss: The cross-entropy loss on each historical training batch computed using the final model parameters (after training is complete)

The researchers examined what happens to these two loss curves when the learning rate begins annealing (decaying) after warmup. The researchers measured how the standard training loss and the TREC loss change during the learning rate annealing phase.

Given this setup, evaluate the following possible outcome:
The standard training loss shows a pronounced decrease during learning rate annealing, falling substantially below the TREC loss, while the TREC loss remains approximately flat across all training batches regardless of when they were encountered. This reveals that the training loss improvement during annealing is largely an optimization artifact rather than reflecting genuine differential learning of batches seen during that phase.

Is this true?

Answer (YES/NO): NO